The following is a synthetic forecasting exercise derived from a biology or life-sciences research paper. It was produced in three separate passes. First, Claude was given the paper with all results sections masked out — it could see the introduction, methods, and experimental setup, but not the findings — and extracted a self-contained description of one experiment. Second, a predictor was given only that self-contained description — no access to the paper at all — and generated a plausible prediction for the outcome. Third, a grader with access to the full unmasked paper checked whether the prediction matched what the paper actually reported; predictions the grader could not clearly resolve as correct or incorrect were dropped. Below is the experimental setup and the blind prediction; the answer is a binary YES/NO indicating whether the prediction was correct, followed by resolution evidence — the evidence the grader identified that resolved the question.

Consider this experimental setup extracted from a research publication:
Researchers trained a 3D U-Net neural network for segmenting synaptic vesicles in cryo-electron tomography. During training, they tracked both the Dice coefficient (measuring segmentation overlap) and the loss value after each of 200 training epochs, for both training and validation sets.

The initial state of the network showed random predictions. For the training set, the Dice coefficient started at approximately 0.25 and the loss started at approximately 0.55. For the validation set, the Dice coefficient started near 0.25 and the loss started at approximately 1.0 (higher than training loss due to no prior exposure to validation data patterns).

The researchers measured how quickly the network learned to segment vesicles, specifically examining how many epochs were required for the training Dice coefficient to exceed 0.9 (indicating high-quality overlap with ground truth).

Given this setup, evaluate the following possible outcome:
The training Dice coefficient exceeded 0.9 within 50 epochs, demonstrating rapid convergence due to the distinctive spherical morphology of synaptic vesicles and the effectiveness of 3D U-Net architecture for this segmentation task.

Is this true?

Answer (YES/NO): YES